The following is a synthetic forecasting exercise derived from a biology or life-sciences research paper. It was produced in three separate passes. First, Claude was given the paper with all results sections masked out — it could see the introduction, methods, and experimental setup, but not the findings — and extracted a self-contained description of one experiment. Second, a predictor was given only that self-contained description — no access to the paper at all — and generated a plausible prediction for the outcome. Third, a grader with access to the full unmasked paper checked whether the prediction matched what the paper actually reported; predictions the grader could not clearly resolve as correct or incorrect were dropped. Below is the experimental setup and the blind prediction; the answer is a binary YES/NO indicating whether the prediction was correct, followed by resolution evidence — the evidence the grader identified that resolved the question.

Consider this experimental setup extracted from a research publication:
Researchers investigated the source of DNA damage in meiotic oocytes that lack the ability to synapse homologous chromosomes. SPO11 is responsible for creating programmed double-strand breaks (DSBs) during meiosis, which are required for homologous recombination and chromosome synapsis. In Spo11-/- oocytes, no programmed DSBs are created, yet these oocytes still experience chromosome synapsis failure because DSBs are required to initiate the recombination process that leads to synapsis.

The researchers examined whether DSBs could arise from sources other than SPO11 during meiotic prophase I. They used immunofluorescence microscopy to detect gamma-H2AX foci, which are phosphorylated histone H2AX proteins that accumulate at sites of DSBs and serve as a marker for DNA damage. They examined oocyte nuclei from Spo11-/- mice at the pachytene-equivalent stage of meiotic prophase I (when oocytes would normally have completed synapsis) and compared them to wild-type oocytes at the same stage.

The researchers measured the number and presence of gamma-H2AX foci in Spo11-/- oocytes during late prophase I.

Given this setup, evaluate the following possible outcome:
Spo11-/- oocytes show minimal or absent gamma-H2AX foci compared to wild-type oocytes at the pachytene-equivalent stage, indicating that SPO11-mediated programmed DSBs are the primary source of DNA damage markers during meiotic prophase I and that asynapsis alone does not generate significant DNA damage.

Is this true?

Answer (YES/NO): NO